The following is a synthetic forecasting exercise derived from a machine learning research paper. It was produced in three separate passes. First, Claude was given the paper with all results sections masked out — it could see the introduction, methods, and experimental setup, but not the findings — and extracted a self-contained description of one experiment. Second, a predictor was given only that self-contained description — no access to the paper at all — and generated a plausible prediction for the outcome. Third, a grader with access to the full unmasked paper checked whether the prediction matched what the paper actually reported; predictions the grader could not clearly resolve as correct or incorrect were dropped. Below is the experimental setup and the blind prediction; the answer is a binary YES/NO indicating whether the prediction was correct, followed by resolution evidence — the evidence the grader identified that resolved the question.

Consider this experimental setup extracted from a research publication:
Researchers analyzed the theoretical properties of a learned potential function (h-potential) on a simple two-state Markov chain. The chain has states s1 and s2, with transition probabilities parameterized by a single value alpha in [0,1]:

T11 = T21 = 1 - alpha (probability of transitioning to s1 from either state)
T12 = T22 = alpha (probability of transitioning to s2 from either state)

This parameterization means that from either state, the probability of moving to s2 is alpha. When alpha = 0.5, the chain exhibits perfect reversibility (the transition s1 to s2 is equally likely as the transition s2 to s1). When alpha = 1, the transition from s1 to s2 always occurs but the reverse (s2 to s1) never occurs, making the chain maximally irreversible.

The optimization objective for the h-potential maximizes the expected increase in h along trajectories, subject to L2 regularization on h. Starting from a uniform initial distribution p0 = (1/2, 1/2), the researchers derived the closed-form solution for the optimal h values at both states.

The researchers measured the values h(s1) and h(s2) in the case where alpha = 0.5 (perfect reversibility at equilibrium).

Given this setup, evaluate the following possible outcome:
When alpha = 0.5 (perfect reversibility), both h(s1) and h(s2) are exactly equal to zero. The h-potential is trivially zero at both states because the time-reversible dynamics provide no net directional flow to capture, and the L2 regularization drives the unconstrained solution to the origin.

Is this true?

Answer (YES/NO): YES